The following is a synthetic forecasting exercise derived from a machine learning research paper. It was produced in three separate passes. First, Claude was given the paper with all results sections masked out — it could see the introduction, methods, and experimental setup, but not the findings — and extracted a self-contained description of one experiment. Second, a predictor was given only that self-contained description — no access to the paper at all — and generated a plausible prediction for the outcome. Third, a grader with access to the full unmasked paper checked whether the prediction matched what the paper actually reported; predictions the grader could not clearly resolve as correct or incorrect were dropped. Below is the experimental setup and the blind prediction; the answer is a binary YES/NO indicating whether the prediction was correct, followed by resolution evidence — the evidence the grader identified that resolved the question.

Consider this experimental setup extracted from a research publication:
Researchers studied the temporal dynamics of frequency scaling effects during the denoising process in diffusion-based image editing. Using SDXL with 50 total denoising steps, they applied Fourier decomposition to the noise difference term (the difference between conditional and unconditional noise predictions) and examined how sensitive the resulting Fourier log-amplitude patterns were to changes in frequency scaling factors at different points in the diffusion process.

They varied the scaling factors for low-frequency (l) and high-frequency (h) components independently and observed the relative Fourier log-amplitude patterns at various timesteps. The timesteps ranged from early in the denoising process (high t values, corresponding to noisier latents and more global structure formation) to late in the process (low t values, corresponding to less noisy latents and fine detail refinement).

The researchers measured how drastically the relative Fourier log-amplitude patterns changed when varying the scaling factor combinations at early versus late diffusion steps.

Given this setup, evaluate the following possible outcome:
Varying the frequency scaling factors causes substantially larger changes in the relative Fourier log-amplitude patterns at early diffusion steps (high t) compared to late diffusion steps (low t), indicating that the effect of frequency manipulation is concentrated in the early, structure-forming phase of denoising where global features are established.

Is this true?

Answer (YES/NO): YES